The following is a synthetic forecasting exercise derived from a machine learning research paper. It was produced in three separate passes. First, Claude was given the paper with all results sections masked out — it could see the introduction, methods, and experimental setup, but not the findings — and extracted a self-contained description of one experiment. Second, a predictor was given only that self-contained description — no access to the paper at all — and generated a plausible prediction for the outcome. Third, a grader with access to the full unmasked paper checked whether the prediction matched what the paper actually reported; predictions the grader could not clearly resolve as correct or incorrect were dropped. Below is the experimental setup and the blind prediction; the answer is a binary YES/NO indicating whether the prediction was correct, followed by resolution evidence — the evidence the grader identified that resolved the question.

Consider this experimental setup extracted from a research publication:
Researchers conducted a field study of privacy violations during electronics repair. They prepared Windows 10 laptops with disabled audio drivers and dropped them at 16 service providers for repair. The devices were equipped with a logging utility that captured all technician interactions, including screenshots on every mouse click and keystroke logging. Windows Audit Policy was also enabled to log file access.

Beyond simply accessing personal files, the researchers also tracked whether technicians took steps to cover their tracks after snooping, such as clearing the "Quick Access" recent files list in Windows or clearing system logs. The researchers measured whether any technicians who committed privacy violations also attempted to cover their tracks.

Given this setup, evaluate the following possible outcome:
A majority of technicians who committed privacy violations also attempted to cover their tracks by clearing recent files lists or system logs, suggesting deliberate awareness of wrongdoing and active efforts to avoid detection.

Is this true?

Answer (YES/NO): NO